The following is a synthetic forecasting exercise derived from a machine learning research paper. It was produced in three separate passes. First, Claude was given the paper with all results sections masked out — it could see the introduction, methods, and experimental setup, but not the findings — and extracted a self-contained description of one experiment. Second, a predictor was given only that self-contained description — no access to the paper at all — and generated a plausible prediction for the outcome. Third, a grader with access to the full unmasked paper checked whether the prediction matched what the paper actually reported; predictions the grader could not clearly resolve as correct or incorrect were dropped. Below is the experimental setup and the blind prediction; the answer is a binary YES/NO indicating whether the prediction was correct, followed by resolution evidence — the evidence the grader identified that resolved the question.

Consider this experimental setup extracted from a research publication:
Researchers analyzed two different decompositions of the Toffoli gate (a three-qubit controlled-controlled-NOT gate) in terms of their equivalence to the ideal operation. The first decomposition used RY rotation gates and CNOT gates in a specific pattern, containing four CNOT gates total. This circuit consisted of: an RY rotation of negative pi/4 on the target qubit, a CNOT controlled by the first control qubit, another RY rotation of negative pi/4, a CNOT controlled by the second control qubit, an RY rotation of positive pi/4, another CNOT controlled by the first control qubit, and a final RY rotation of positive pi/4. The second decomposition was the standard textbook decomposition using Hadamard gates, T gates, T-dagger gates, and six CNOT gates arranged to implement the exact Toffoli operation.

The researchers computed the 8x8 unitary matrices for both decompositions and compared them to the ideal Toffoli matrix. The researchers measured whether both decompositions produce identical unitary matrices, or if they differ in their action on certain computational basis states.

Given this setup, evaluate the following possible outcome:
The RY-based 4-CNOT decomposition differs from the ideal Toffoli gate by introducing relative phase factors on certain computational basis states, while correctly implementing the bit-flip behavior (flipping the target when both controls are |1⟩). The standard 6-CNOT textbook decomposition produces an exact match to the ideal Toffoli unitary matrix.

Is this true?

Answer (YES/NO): YES